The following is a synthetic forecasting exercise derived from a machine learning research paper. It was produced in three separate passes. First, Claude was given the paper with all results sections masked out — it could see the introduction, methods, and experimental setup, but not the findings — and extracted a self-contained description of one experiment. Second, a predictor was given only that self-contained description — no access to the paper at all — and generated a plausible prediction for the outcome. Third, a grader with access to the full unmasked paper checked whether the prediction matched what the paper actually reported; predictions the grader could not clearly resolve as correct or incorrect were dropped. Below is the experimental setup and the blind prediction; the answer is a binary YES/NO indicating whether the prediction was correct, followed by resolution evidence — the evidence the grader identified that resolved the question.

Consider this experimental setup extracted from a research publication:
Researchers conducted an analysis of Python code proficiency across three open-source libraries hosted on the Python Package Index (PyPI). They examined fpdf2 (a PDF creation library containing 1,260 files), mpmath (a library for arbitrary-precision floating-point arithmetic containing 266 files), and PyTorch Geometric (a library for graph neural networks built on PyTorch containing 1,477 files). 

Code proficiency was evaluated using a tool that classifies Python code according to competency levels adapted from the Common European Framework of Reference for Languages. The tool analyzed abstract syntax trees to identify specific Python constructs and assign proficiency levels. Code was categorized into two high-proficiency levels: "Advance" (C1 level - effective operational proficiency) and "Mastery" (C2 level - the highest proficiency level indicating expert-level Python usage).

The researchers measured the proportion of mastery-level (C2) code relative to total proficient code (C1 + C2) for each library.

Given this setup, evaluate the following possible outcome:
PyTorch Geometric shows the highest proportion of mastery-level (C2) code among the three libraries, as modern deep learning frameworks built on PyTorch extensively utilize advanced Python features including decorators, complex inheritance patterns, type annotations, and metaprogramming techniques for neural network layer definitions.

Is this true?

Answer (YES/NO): YES